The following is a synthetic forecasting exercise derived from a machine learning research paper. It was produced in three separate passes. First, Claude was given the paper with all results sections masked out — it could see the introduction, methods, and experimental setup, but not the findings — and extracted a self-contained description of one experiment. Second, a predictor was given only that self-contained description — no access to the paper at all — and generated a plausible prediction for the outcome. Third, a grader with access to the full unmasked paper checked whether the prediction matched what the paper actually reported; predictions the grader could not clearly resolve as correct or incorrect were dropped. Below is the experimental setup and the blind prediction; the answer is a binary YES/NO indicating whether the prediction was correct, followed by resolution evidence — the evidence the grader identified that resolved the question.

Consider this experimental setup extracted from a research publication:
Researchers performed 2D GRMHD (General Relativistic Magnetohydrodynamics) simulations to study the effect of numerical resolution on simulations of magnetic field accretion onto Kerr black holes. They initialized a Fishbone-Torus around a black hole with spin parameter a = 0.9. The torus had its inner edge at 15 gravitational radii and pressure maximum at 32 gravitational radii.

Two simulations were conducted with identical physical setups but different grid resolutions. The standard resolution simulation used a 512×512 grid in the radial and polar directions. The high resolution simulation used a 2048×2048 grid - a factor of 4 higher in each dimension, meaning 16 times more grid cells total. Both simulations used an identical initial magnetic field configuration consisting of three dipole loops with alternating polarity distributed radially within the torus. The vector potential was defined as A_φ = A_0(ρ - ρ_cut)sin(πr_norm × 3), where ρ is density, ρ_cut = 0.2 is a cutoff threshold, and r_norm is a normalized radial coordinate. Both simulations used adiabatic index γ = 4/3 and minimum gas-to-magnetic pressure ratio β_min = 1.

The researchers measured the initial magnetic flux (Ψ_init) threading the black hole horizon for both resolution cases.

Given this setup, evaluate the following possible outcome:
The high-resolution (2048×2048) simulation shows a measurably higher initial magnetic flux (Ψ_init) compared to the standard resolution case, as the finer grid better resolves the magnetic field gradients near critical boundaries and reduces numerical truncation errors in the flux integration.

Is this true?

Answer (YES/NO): NO